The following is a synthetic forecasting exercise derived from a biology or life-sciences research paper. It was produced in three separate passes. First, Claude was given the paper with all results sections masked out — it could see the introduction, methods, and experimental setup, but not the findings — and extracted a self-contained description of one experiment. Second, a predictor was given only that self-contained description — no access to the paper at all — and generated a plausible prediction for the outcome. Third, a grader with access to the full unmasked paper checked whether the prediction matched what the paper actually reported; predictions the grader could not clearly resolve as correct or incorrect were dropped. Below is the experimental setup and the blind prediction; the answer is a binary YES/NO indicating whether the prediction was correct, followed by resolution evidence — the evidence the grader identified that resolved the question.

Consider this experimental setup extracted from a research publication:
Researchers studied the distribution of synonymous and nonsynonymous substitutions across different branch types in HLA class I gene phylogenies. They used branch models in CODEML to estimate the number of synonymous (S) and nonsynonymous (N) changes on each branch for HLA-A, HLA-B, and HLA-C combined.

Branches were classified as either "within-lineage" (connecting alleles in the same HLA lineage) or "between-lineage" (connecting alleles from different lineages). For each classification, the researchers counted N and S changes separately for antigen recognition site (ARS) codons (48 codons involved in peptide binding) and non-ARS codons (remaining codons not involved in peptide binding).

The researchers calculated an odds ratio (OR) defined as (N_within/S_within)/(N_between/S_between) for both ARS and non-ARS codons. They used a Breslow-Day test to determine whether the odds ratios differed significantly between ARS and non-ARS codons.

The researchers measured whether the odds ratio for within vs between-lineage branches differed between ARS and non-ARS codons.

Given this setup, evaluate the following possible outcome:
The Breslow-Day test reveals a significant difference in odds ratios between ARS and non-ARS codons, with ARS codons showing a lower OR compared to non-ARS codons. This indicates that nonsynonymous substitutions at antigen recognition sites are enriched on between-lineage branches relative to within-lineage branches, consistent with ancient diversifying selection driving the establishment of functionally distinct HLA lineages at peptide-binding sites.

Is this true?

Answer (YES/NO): YES